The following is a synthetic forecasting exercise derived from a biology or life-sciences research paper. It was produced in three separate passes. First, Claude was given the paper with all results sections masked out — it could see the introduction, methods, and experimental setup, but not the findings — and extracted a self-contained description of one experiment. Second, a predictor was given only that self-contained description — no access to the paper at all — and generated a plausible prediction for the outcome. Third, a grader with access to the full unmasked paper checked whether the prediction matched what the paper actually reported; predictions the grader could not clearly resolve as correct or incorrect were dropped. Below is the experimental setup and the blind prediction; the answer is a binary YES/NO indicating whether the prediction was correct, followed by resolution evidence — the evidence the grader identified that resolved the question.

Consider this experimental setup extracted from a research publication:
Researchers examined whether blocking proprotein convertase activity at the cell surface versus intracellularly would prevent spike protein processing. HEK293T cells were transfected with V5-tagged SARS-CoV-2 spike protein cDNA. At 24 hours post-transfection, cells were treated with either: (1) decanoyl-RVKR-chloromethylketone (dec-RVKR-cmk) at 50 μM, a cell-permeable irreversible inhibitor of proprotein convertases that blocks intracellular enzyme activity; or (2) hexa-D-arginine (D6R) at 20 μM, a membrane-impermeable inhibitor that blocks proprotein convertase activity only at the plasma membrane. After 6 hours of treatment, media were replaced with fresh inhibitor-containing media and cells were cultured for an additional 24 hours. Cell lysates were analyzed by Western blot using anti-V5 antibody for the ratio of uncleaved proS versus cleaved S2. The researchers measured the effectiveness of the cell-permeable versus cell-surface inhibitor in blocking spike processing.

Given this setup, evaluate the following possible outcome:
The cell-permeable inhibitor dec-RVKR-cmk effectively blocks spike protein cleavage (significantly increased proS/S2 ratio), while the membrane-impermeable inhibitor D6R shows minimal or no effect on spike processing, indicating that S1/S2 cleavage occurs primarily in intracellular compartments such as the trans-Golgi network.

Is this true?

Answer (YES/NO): YES